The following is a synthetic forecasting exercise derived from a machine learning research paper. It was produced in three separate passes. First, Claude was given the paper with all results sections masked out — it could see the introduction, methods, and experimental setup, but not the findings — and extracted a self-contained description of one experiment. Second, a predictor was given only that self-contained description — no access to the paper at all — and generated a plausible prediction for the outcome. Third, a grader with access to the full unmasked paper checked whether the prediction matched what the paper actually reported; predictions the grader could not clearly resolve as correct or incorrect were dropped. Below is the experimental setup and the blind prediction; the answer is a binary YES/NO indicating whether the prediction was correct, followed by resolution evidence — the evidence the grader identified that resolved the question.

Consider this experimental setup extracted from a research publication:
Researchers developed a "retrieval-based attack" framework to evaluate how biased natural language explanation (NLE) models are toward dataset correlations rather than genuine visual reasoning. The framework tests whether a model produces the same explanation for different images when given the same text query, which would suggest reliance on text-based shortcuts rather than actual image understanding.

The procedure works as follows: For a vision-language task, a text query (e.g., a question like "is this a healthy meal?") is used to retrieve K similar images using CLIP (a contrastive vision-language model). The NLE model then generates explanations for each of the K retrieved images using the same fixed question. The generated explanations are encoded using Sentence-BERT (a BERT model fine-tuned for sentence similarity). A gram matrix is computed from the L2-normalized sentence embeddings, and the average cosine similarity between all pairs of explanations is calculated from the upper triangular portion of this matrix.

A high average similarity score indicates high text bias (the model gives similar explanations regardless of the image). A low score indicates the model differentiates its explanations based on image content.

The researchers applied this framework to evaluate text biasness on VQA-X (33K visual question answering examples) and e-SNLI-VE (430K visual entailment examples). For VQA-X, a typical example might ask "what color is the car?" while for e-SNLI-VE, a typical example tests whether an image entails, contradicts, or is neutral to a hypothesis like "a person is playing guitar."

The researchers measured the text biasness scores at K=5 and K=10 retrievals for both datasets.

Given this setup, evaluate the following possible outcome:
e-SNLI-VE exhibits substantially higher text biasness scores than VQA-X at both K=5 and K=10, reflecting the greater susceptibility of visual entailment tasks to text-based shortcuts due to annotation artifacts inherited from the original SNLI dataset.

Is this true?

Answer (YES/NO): YES